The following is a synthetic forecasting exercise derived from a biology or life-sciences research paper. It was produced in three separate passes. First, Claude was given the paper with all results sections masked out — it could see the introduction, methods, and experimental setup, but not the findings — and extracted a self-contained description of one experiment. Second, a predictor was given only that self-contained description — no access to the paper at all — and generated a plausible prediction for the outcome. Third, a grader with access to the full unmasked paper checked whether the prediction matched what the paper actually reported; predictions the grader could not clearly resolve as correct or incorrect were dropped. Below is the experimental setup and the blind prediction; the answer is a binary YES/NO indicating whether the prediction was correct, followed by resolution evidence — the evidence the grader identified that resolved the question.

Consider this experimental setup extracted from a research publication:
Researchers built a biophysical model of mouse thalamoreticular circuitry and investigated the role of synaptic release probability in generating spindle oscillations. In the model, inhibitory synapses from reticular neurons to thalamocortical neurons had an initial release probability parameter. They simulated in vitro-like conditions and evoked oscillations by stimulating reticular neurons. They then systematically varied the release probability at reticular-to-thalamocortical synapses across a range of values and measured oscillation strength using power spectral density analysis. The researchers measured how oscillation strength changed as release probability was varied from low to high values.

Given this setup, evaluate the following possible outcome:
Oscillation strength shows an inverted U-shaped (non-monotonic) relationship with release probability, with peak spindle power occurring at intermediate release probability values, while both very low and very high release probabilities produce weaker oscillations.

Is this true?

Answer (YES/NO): NO